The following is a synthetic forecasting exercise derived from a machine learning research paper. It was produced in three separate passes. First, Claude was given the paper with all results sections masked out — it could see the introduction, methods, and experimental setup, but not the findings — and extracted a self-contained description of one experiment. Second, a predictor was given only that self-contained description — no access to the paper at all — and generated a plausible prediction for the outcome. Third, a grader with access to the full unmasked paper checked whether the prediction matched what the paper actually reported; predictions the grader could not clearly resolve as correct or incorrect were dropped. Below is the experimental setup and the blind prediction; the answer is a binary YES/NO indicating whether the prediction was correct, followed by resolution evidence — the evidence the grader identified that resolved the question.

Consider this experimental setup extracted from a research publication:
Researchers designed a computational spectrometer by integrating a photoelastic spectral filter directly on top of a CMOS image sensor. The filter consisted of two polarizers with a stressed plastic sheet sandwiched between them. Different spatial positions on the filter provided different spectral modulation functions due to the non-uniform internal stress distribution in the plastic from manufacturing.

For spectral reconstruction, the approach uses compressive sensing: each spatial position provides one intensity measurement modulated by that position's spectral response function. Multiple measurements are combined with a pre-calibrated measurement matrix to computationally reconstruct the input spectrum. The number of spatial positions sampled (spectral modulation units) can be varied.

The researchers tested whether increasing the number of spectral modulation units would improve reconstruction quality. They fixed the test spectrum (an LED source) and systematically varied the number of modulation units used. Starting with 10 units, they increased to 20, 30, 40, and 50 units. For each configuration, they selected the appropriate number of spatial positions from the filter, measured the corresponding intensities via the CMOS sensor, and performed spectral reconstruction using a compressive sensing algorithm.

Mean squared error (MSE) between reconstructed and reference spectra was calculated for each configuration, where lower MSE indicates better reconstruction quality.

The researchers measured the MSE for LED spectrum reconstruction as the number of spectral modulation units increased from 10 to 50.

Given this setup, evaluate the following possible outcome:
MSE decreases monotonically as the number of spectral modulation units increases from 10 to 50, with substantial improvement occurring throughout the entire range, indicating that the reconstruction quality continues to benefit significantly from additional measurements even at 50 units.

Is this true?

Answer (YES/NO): NO